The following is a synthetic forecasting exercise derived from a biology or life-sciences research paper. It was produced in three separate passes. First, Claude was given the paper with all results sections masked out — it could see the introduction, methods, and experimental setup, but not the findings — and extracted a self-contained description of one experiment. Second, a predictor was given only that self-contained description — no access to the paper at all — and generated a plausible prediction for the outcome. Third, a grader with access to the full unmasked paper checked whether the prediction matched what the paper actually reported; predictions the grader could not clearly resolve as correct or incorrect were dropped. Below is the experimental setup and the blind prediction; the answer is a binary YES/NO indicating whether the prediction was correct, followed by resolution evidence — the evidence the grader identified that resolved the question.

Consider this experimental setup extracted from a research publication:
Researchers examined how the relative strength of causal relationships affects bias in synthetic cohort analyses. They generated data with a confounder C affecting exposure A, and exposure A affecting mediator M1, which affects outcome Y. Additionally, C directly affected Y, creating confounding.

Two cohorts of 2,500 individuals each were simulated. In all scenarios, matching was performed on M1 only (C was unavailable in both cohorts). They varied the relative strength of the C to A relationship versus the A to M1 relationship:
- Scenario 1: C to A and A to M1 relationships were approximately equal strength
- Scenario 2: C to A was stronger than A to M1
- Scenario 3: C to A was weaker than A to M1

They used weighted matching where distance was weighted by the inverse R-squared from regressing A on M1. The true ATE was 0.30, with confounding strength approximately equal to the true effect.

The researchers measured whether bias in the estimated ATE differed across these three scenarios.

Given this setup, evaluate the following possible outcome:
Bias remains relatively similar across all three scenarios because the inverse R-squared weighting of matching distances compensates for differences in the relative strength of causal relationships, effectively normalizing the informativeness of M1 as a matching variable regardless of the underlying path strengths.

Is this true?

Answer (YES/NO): NO